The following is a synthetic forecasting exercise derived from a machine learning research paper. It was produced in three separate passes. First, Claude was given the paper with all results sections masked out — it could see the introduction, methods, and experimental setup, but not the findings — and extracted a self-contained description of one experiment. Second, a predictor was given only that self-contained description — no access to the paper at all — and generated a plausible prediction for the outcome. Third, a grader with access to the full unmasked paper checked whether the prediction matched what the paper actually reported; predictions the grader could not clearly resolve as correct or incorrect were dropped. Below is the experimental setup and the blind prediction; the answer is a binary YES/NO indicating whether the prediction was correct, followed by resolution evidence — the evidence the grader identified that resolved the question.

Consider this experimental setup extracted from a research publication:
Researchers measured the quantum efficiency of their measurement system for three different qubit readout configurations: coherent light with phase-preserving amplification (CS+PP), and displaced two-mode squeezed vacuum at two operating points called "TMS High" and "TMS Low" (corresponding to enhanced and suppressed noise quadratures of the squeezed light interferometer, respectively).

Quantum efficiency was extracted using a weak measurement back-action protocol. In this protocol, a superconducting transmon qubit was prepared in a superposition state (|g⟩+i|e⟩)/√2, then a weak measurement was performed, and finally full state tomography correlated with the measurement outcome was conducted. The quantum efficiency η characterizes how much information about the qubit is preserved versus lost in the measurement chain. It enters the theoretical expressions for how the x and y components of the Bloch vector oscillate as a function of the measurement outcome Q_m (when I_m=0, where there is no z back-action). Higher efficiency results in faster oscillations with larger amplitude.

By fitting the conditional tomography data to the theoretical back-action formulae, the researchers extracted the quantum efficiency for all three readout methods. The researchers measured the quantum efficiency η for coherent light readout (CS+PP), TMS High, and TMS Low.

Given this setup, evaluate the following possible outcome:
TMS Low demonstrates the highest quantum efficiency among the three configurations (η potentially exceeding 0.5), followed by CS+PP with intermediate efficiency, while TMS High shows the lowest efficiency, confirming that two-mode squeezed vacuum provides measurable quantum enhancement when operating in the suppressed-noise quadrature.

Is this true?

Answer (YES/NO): NO